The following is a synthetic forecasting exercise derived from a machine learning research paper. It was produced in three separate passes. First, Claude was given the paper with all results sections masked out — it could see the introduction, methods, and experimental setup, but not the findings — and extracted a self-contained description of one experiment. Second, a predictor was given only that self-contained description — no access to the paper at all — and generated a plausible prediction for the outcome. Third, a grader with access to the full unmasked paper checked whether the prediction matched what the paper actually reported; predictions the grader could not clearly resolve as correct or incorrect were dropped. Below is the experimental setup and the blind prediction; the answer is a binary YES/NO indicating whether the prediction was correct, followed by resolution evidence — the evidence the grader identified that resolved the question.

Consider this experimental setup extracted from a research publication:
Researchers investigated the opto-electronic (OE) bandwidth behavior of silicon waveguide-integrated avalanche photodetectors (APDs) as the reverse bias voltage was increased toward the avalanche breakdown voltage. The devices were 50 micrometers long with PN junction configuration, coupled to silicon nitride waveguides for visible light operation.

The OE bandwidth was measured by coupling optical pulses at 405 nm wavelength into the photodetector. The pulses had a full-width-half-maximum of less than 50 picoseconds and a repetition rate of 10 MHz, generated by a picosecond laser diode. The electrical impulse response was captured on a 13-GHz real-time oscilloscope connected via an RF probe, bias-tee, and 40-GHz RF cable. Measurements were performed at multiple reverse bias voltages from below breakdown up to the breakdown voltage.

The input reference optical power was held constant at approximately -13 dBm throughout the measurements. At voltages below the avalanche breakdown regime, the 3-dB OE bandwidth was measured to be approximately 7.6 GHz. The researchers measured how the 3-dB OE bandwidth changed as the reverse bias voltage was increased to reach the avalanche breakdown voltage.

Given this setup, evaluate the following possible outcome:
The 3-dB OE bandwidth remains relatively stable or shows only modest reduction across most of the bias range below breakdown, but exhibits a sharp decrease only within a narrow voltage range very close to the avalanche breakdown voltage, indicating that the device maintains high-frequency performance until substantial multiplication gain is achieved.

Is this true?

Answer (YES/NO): NO